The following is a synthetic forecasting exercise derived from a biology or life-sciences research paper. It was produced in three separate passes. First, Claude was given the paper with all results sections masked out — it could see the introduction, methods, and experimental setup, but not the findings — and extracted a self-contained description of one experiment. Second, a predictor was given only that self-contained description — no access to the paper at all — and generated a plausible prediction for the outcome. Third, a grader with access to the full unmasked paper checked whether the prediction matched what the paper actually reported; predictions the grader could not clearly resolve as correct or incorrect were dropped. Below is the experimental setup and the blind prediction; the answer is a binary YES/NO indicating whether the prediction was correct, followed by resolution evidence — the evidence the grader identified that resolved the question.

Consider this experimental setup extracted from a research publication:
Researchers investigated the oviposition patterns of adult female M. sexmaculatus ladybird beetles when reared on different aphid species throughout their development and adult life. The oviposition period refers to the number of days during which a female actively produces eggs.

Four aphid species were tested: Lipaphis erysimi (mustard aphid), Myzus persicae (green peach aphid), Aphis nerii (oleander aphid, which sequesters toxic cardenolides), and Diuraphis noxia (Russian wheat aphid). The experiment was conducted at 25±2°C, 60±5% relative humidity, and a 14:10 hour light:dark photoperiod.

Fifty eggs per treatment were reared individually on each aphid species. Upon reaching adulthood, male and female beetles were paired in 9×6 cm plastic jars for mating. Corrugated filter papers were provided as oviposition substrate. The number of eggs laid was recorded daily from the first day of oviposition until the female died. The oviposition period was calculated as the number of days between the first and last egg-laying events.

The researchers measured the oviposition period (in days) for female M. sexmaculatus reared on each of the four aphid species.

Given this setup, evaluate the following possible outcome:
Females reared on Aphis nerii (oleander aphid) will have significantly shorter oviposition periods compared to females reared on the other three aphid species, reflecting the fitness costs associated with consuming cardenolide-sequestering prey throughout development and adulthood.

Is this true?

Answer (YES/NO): NO